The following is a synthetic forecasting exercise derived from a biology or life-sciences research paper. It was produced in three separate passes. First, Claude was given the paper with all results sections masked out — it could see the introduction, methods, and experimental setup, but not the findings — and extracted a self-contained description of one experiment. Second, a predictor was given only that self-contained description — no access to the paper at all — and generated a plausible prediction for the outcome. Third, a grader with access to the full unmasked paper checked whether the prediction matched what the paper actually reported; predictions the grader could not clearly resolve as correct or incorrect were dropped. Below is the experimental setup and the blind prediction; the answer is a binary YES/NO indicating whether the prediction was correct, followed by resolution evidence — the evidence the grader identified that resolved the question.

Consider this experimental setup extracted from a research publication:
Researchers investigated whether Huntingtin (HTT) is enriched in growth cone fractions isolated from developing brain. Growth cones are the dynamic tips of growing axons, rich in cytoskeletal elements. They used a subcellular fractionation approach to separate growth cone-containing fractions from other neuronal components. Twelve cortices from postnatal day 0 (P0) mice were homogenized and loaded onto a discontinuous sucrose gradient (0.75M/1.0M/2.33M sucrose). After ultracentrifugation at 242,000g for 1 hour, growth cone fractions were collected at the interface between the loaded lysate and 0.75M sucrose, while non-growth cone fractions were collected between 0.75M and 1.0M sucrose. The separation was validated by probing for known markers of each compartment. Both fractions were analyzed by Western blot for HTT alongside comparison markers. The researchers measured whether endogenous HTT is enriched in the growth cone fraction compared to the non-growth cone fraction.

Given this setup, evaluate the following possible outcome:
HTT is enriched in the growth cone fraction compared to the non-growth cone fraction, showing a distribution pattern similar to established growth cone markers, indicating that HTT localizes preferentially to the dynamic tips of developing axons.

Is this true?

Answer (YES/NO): NO